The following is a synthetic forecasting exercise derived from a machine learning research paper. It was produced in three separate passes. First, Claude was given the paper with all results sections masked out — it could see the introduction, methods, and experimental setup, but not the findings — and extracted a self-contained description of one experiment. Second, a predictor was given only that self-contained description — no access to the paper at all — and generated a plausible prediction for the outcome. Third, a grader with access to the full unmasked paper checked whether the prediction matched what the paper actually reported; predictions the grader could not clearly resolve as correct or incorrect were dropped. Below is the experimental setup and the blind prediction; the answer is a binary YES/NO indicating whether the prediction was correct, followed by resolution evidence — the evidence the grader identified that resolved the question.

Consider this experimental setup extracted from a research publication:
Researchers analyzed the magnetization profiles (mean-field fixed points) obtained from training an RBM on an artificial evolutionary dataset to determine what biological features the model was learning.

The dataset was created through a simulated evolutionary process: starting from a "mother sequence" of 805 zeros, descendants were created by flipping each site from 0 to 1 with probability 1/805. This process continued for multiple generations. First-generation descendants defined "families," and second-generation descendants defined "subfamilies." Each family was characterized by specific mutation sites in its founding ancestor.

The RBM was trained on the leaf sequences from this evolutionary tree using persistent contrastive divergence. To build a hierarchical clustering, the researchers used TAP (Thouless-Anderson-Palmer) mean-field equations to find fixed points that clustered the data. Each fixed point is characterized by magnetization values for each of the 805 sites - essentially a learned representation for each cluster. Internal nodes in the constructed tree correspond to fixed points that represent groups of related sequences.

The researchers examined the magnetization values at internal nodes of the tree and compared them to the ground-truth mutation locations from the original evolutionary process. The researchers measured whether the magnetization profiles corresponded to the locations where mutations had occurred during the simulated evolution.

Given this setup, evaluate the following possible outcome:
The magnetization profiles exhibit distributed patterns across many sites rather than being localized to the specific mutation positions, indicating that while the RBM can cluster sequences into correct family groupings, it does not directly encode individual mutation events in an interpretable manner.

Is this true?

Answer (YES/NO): NO